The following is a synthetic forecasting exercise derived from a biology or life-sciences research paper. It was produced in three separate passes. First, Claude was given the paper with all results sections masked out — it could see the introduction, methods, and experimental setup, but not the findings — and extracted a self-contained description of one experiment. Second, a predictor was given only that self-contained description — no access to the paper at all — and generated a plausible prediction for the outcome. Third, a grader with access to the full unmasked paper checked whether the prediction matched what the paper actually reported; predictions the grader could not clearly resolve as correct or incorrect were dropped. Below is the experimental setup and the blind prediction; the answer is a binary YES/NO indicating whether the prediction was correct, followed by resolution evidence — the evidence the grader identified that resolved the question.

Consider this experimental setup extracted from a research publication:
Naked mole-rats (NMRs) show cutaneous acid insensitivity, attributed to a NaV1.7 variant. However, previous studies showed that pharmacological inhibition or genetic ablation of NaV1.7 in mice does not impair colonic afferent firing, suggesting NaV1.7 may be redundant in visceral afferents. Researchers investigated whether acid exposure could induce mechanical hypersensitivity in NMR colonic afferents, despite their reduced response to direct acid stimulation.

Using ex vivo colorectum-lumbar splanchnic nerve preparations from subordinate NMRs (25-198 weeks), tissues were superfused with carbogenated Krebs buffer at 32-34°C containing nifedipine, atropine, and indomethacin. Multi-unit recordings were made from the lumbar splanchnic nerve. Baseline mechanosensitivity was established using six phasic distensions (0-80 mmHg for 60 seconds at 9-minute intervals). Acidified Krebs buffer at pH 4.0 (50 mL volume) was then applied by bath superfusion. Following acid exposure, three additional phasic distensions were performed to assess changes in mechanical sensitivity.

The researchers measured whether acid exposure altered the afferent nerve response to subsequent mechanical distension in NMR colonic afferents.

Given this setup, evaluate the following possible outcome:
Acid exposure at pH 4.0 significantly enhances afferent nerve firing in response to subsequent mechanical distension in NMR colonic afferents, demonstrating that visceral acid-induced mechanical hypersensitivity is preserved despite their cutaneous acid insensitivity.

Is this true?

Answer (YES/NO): YES